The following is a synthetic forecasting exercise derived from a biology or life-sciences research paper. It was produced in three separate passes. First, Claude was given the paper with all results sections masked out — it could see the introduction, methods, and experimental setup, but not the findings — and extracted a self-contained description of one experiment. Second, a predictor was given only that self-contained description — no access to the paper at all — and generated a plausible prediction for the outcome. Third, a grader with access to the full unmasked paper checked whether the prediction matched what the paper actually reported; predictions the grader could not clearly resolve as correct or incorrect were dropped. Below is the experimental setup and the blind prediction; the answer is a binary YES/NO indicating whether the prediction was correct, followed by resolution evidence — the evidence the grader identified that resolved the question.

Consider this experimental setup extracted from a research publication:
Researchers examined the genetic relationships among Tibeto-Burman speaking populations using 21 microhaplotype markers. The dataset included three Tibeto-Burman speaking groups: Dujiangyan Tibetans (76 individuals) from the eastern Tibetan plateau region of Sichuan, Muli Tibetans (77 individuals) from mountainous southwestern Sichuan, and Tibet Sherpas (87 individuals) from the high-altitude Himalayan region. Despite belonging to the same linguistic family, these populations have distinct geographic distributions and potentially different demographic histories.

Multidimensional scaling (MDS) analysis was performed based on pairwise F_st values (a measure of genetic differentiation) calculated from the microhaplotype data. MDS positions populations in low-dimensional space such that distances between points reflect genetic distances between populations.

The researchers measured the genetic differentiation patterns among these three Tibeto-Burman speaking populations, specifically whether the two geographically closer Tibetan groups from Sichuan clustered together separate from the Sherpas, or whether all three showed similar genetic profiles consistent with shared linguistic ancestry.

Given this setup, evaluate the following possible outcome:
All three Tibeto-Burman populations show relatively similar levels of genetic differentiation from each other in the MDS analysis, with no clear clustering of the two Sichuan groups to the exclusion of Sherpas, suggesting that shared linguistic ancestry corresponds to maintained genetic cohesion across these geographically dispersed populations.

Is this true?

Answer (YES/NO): NO